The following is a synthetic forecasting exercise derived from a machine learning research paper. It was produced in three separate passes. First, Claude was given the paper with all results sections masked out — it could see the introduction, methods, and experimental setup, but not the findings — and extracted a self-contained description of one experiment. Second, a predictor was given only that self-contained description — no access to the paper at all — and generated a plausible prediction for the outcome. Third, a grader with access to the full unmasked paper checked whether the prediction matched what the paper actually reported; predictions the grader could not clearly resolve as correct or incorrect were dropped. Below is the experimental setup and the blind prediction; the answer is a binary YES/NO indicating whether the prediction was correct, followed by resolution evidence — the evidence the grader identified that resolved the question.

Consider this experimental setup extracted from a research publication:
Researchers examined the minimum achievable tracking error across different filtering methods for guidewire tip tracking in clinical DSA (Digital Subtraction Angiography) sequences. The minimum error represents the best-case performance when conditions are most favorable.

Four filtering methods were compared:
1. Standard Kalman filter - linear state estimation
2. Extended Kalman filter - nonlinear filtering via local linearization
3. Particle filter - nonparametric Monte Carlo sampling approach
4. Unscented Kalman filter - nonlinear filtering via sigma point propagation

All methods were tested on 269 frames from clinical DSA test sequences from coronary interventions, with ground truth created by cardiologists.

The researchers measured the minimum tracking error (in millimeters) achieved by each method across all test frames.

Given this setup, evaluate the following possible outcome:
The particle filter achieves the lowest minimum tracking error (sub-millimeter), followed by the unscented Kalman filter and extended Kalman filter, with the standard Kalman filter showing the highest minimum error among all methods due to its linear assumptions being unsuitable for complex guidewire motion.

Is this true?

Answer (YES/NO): NO